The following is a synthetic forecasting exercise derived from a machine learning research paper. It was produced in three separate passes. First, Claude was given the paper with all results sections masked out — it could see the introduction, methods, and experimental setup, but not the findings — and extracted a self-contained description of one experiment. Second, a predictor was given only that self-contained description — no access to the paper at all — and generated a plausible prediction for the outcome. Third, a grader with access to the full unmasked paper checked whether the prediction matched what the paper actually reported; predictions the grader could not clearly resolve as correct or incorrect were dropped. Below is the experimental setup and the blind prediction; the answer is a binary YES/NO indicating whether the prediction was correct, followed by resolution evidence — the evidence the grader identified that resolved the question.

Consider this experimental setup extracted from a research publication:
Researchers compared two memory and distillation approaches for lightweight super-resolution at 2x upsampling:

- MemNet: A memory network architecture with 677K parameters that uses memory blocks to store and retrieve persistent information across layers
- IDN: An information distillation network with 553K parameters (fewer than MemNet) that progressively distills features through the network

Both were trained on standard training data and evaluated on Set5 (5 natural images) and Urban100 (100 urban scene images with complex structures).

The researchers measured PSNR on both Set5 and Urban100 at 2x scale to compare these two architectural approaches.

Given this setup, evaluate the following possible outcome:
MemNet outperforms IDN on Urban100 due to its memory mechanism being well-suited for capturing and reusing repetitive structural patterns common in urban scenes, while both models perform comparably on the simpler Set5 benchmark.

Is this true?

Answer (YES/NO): NO